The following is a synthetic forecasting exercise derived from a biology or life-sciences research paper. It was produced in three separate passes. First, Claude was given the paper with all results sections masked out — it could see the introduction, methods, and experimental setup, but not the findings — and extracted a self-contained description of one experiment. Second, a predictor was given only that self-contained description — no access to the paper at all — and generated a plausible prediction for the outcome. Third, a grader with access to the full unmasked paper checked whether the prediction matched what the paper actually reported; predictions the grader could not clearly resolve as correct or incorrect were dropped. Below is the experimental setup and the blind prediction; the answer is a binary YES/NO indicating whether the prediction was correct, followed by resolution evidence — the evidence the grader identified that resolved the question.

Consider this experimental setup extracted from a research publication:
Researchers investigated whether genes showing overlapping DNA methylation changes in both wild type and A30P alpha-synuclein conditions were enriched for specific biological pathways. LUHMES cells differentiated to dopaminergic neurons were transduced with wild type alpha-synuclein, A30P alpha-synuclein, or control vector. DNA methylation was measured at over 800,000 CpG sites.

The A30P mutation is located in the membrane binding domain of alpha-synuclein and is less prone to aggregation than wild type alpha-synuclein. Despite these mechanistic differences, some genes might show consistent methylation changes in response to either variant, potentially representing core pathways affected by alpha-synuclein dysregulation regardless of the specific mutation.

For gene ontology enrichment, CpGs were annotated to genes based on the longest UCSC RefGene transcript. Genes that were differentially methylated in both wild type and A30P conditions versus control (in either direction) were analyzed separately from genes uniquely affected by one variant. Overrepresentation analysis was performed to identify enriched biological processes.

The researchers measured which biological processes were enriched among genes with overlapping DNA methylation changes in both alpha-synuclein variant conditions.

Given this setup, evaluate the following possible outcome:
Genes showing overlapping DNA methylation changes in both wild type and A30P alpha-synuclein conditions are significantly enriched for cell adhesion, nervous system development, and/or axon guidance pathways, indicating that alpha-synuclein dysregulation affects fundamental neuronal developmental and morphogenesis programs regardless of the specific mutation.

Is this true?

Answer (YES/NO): NO